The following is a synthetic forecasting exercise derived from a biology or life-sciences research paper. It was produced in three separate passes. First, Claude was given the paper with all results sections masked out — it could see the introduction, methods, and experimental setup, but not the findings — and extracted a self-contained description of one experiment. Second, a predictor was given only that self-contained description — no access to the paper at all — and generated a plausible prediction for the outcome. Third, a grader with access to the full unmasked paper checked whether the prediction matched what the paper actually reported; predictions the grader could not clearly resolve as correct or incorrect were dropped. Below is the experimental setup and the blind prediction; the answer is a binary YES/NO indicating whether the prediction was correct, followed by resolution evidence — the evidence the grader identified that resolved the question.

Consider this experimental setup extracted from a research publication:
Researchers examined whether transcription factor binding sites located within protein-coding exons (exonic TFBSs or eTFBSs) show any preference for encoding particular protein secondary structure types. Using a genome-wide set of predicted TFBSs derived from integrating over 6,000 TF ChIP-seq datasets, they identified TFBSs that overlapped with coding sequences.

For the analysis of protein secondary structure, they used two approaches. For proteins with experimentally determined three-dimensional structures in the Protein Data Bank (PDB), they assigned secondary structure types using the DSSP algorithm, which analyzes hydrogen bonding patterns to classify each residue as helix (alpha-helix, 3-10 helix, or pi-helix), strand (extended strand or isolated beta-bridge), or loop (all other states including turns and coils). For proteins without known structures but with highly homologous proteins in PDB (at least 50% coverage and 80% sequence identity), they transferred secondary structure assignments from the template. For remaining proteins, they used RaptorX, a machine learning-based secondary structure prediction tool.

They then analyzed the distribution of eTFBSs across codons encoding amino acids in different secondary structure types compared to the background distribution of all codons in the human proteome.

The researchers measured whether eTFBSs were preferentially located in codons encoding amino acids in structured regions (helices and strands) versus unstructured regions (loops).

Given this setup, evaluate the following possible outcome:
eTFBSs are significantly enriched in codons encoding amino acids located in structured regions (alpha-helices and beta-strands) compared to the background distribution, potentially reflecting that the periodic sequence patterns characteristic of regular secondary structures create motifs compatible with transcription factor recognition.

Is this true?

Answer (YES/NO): NO